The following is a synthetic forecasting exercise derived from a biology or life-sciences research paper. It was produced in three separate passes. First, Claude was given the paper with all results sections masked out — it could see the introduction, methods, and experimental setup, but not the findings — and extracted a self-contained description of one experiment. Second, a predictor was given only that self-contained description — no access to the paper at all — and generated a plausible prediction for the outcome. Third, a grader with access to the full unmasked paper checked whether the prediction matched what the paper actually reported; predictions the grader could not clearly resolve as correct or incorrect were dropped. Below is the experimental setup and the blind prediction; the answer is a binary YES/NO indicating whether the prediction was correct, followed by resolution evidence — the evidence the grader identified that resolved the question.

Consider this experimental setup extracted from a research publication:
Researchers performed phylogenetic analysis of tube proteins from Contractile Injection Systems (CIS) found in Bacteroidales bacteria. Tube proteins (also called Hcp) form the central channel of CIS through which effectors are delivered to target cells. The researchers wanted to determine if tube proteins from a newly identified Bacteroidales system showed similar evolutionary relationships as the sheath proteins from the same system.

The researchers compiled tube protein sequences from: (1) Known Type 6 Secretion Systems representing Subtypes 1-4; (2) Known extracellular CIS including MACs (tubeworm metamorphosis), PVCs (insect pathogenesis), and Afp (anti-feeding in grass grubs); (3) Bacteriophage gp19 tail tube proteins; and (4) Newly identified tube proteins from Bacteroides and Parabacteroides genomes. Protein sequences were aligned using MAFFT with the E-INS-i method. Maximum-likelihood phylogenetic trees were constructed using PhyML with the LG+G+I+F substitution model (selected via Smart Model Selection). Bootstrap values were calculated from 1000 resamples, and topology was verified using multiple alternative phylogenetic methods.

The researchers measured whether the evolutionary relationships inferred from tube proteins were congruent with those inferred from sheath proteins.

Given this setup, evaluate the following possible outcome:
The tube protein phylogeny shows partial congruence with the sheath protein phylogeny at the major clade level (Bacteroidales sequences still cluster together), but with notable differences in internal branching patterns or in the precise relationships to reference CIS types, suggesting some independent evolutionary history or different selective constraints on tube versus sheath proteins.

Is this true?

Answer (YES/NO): NO